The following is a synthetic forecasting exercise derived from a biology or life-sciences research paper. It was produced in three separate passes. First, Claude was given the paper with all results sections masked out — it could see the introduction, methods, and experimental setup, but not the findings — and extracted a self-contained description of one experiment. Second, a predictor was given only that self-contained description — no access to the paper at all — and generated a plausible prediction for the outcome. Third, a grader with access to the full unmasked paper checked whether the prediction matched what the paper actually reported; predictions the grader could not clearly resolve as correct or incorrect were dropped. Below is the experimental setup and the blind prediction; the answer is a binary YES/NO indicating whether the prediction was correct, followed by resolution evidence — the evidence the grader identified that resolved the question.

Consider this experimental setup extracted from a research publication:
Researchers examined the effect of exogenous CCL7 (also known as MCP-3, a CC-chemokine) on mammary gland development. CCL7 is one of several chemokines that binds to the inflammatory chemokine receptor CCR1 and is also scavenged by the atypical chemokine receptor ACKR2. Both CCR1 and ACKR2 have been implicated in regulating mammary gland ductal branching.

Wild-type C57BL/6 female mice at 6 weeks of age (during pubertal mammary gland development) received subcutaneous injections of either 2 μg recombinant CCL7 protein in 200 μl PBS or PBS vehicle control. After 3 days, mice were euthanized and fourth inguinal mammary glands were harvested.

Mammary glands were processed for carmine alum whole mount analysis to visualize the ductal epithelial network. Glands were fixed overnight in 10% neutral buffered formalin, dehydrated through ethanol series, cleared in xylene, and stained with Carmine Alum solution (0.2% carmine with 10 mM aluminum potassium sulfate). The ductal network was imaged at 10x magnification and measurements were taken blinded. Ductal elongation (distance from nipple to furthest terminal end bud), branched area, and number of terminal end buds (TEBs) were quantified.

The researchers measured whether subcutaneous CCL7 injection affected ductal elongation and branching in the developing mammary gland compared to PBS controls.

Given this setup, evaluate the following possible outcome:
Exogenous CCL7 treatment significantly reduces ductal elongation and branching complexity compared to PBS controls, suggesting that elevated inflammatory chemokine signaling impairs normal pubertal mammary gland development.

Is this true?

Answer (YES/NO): NO